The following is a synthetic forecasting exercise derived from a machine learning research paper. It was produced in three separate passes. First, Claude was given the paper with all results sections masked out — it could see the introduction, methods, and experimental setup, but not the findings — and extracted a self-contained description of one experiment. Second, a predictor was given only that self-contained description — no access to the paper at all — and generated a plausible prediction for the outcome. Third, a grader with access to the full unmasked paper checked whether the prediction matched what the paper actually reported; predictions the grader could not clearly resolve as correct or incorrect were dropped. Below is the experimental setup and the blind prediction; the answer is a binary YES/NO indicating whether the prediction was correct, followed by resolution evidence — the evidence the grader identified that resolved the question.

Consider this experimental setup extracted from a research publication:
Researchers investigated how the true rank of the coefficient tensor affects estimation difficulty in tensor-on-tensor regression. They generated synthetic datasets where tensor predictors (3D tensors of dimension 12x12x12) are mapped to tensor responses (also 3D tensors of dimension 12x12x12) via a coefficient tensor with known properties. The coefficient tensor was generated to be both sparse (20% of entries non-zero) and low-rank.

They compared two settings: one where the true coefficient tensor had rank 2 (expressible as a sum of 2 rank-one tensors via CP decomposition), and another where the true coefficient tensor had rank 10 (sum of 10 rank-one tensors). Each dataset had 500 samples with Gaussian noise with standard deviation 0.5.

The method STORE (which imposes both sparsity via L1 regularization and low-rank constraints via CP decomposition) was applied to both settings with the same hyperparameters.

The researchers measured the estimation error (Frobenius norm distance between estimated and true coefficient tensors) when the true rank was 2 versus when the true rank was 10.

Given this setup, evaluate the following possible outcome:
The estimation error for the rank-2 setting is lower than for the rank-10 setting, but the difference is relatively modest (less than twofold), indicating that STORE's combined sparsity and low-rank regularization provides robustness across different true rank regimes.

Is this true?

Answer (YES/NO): NO